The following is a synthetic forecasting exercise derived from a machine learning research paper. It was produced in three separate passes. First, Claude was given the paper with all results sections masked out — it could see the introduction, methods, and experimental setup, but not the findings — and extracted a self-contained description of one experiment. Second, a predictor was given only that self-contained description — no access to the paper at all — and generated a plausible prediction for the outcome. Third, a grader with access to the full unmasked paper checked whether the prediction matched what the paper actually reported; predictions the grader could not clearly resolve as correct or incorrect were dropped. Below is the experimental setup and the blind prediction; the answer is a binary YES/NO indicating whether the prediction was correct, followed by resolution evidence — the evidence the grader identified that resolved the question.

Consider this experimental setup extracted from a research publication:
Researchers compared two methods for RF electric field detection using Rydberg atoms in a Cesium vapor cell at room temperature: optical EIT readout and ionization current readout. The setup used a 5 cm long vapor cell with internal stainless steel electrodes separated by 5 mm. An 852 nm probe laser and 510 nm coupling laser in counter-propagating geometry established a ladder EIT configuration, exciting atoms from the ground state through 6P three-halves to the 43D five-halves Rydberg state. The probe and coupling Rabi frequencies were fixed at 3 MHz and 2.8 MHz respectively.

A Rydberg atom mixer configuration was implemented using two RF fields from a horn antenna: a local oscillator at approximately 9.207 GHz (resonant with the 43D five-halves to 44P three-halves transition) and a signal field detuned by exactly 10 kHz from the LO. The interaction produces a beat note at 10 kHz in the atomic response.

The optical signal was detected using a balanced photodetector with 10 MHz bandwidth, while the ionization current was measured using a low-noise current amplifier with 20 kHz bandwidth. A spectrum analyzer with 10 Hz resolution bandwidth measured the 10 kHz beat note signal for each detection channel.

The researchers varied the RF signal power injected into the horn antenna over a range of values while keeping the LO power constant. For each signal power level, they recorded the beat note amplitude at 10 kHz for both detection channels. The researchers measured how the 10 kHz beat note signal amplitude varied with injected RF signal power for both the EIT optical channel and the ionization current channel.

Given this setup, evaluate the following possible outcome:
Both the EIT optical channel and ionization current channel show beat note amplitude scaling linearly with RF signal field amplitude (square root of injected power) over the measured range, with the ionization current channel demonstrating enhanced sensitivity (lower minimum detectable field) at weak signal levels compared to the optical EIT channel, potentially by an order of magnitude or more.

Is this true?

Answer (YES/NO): NO